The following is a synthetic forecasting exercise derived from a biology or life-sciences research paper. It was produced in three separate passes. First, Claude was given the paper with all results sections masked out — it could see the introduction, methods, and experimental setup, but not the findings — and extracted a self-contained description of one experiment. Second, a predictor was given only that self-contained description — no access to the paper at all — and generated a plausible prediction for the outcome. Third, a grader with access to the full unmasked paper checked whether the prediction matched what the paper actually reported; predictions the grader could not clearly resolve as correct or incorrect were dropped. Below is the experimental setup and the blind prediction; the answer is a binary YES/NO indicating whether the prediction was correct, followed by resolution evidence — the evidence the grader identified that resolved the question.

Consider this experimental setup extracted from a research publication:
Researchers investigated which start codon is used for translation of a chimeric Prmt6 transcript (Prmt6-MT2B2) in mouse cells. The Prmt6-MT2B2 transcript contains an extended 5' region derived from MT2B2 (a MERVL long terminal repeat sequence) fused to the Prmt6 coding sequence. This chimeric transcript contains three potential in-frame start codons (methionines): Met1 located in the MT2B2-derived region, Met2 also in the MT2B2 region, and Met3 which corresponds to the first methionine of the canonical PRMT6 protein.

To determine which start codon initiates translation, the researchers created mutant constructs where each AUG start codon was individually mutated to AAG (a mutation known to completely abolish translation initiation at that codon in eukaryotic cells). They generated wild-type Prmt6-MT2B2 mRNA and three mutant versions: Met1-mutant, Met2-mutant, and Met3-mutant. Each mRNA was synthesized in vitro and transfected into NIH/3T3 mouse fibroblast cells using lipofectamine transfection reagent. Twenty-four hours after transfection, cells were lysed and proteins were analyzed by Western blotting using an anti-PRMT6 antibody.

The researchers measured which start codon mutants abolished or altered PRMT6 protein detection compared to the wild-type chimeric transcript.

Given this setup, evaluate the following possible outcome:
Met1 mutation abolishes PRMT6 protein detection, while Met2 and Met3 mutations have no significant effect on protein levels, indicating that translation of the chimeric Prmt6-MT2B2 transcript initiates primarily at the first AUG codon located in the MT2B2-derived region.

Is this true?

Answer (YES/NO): YES